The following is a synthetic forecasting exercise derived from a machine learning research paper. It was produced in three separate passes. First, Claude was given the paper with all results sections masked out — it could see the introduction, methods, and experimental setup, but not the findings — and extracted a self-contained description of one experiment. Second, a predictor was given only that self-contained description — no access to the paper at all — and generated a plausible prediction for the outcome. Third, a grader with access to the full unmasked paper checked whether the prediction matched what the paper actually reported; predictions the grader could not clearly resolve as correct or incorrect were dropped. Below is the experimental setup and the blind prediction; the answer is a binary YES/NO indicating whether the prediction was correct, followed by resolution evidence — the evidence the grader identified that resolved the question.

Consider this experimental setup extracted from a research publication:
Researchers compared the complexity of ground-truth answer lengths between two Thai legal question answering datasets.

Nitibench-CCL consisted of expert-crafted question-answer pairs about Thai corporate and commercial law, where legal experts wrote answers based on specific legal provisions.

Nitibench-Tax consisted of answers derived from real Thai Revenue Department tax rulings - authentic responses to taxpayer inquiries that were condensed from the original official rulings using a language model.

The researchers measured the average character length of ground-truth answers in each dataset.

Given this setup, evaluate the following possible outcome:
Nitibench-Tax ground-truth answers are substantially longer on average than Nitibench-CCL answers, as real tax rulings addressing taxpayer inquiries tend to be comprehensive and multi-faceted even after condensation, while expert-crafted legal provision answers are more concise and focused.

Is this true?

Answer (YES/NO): YES